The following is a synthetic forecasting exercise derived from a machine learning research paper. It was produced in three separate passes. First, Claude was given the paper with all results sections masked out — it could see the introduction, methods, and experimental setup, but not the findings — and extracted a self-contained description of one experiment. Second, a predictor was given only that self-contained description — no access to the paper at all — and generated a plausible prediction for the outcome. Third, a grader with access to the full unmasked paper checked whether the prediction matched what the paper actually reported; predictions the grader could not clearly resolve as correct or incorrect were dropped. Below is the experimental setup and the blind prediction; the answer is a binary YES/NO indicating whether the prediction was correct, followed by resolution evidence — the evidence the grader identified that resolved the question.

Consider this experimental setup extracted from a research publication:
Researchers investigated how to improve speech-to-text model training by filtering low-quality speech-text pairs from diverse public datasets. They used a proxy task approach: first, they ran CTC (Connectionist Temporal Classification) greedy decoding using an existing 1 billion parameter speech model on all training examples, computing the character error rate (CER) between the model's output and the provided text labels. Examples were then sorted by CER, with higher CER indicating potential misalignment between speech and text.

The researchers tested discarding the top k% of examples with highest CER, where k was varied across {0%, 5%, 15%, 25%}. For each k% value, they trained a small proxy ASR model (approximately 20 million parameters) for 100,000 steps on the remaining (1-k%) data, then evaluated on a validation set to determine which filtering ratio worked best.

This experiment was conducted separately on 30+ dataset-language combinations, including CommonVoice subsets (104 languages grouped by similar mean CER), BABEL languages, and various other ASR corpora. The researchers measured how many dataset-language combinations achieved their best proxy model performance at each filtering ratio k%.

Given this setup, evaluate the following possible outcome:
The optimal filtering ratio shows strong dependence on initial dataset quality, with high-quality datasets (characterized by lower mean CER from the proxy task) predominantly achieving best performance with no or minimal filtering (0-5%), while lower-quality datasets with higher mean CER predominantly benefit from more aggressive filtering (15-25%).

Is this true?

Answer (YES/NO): NO